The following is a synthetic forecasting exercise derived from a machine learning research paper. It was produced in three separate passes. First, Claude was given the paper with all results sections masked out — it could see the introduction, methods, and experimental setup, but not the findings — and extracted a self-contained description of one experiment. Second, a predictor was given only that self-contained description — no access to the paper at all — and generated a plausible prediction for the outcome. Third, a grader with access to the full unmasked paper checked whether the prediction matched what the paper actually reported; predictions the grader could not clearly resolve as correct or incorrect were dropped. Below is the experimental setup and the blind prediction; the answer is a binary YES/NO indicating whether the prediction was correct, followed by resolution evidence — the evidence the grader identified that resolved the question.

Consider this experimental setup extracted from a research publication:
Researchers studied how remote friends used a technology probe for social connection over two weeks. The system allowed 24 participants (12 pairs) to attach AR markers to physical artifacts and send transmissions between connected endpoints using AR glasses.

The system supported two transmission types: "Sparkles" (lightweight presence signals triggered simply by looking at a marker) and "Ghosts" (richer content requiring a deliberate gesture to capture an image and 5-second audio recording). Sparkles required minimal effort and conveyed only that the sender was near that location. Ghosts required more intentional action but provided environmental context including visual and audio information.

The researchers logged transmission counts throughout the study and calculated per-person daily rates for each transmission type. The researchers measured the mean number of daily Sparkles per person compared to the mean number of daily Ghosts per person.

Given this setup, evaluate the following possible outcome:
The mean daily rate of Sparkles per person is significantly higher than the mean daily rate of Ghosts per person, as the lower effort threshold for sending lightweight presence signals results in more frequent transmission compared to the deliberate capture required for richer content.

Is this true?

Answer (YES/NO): YES